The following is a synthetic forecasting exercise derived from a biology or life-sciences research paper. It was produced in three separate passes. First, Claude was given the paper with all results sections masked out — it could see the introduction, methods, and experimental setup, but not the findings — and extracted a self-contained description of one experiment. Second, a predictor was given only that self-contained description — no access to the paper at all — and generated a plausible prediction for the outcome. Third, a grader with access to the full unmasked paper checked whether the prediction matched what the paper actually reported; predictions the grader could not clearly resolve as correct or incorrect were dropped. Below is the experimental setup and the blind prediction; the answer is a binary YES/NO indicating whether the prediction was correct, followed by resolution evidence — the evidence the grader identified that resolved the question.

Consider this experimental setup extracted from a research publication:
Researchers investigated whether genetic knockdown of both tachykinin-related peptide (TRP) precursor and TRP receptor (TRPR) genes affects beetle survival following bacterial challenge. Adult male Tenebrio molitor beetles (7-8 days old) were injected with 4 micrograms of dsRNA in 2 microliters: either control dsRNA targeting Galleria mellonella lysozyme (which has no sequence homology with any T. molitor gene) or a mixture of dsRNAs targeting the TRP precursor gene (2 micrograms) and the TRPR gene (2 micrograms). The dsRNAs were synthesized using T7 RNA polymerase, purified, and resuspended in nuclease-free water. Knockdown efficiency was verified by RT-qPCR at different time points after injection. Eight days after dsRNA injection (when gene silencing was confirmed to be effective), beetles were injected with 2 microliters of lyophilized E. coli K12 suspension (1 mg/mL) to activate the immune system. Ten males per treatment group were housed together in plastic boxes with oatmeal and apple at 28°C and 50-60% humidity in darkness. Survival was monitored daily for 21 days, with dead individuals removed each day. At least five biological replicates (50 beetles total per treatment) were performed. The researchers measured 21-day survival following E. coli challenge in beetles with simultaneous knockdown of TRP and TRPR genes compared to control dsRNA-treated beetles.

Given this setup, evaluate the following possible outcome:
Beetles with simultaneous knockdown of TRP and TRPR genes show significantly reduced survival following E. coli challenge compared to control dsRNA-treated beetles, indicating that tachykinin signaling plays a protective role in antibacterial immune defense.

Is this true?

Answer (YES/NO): NO